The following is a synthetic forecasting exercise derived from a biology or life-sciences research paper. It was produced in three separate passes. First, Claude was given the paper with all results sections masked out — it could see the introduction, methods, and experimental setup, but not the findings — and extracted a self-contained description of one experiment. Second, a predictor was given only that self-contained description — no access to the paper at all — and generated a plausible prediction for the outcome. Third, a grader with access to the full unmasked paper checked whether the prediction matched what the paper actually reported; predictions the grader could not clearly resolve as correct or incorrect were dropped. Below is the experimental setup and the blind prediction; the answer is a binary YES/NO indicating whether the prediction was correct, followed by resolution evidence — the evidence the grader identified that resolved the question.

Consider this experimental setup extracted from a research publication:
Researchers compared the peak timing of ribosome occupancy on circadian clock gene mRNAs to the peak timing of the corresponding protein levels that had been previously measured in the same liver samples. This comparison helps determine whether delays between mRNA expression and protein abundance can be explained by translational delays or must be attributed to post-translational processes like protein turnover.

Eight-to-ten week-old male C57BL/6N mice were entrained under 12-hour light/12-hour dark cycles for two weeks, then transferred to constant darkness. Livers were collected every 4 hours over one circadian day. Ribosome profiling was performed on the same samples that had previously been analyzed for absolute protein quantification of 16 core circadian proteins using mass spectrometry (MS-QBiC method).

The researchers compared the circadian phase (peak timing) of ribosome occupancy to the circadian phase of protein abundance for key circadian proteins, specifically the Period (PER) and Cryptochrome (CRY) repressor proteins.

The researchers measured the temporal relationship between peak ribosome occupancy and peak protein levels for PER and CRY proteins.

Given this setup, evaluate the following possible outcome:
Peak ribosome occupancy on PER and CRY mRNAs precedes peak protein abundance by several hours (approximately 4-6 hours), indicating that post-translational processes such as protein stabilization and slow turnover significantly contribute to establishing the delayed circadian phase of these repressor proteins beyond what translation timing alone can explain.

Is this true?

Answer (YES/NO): NO